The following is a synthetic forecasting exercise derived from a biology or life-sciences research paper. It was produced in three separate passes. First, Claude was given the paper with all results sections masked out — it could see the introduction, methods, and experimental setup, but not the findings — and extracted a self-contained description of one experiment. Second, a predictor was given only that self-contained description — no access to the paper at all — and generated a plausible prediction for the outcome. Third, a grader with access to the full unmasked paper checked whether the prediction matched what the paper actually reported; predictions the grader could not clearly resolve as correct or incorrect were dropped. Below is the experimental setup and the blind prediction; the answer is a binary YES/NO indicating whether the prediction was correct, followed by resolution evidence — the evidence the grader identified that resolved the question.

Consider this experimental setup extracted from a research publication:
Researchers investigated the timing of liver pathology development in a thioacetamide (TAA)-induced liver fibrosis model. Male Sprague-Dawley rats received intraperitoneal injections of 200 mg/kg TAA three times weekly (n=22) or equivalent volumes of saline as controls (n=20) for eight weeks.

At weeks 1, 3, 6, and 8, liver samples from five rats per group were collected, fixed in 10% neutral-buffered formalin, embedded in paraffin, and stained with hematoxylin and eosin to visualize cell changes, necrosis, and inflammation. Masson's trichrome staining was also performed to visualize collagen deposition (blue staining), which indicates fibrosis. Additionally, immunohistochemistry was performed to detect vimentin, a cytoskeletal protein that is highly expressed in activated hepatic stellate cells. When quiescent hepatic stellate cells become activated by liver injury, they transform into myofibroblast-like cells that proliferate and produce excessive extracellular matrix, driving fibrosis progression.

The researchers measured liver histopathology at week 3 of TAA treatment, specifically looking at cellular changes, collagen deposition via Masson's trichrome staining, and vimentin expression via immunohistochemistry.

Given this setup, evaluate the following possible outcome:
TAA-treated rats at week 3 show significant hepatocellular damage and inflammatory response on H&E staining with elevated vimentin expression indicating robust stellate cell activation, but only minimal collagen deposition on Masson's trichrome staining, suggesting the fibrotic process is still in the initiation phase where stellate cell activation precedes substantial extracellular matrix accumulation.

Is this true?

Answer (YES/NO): NO